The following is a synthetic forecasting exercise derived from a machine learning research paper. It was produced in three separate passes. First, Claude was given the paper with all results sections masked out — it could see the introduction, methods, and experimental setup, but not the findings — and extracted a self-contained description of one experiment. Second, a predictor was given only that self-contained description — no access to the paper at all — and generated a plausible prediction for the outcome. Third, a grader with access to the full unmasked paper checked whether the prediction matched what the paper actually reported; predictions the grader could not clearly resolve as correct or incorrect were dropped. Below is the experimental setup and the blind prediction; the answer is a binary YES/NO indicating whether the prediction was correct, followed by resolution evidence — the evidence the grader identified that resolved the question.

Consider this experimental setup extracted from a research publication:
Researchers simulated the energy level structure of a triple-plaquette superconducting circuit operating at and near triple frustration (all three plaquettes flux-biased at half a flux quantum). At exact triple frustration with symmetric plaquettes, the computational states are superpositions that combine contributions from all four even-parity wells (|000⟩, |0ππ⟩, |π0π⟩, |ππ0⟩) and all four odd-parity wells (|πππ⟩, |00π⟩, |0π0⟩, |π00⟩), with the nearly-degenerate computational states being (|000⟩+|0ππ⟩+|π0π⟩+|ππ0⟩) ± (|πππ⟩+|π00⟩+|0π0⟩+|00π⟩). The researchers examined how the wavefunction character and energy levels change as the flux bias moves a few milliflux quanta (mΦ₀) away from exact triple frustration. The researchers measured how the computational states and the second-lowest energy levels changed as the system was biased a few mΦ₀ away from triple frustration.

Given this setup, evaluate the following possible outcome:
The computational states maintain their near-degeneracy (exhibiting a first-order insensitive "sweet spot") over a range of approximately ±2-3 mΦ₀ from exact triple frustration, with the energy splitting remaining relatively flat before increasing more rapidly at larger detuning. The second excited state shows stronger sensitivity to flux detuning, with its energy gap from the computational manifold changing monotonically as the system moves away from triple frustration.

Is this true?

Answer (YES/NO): NO